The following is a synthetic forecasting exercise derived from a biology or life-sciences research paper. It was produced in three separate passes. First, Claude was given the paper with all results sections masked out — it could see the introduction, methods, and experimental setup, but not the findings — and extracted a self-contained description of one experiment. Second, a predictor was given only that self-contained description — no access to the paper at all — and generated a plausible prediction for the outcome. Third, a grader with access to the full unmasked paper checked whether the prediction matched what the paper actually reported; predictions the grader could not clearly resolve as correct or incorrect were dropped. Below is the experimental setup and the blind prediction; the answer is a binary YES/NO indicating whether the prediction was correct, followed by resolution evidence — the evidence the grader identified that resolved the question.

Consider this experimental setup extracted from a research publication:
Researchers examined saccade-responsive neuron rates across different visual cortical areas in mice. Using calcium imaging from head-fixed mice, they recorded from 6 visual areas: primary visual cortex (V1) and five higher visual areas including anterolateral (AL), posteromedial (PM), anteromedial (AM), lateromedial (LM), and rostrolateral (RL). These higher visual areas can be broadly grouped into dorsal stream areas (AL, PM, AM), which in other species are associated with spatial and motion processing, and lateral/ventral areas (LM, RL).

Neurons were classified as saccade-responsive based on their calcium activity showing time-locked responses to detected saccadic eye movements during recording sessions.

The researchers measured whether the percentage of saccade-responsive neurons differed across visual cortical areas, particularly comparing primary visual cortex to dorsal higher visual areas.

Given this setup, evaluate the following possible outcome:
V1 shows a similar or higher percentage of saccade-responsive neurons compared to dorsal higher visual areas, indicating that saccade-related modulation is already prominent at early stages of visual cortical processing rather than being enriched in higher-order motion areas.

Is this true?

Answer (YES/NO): NO